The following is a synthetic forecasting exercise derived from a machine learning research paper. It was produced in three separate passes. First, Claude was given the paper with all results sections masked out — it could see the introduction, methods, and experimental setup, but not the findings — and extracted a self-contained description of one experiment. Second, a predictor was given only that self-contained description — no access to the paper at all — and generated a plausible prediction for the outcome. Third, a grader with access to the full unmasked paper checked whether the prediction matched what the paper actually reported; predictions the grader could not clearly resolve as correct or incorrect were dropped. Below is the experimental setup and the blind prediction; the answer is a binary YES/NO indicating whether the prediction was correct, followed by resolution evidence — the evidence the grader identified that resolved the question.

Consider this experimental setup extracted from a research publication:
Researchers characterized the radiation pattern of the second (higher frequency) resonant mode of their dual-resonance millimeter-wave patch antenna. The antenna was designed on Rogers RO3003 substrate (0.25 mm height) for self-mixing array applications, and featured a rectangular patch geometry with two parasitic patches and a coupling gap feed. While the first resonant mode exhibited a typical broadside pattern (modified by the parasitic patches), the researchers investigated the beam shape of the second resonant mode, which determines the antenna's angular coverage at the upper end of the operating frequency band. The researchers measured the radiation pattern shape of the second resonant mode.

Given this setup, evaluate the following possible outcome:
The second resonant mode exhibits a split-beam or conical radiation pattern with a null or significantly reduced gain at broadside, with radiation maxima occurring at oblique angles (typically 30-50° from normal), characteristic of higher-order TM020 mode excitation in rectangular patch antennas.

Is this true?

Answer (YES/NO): YES